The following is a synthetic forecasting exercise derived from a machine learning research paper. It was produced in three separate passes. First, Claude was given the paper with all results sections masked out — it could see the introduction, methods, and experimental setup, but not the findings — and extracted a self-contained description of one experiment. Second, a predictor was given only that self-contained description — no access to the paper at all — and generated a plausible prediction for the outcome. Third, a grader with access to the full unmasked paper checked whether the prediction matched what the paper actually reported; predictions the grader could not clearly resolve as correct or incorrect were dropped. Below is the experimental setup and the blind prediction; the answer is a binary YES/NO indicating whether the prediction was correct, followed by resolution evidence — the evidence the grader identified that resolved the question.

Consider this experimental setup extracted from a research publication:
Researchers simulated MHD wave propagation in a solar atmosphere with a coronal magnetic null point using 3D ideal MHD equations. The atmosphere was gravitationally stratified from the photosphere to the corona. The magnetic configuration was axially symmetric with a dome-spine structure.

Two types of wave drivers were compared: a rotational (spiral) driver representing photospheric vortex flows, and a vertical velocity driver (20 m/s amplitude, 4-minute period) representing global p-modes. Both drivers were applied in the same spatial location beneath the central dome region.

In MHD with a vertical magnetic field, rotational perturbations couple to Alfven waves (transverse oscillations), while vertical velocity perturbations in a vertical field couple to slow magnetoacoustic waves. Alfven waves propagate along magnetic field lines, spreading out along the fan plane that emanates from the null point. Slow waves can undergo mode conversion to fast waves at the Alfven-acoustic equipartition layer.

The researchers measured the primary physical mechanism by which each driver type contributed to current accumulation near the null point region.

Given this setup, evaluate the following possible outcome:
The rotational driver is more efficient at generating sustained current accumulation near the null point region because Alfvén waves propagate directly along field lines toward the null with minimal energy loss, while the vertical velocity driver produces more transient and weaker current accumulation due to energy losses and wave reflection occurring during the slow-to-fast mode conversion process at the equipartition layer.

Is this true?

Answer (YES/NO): NO